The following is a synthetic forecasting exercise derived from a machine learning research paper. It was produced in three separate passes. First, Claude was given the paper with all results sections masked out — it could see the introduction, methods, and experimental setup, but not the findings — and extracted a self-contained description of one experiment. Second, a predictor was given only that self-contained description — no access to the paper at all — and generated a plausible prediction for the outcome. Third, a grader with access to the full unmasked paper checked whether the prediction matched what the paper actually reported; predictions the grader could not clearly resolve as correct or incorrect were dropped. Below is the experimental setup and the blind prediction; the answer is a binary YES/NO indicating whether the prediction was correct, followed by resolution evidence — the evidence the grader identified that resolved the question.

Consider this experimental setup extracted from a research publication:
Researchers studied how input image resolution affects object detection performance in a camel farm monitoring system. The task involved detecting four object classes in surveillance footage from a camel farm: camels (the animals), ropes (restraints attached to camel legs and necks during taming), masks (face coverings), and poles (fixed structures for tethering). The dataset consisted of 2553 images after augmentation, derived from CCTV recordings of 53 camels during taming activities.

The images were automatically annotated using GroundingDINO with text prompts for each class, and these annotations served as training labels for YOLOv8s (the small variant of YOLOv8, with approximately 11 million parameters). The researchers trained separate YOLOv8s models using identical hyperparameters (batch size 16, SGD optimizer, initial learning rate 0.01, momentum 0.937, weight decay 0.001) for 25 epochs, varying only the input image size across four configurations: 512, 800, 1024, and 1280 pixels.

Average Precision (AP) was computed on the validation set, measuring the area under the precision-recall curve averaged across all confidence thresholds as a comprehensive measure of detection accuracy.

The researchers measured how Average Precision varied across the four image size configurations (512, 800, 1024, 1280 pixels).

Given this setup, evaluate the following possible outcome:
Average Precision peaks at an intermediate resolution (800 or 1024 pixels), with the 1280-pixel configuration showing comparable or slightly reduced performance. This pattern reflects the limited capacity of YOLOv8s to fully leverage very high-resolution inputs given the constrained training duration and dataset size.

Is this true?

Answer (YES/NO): YES